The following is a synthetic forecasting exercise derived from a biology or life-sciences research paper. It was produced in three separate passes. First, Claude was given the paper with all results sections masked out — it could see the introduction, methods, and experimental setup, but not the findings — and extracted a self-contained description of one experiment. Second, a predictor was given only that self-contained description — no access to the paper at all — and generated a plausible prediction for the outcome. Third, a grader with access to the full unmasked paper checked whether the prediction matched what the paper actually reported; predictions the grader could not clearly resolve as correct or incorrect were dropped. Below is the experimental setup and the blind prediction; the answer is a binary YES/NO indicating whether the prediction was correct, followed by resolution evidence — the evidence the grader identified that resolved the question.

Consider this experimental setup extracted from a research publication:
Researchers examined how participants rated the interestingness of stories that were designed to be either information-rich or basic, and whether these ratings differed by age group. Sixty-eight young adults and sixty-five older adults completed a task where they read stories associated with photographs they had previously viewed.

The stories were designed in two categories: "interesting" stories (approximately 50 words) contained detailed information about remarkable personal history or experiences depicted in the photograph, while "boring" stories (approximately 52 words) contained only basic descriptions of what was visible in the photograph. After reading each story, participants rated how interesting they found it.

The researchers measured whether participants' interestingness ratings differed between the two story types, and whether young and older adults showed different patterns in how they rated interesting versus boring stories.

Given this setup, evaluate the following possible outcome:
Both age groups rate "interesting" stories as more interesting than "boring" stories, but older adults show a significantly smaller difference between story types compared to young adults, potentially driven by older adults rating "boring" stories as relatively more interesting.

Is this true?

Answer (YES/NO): YES